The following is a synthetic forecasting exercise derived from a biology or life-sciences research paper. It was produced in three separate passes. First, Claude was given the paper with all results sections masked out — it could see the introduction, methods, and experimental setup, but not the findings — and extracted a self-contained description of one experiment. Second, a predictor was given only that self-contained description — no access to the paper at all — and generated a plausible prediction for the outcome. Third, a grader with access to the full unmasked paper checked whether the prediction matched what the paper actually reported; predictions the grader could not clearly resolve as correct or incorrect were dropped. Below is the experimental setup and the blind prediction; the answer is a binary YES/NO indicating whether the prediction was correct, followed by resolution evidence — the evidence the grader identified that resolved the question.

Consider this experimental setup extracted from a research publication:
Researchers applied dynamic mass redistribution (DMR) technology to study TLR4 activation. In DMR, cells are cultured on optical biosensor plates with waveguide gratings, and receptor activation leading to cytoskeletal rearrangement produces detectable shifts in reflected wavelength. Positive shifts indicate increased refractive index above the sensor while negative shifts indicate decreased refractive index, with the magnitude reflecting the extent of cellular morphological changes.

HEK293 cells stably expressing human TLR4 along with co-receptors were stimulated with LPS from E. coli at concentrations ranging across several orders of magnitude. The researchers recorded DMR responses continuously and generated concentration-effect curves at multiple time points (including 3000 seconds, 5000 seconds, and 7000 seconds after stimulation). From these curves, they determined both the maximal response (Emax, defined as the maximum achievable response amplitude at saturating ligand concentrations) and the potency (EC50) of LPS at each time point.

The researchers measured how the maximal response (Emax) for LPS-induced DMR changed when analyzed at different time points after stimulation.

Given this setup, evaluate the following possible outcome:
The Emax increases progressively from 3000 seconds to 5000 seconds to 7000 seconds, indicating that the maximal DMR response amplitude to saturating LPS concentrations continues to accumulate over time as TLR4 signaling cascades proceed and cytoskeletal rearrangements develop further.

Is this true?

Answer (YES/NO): NO